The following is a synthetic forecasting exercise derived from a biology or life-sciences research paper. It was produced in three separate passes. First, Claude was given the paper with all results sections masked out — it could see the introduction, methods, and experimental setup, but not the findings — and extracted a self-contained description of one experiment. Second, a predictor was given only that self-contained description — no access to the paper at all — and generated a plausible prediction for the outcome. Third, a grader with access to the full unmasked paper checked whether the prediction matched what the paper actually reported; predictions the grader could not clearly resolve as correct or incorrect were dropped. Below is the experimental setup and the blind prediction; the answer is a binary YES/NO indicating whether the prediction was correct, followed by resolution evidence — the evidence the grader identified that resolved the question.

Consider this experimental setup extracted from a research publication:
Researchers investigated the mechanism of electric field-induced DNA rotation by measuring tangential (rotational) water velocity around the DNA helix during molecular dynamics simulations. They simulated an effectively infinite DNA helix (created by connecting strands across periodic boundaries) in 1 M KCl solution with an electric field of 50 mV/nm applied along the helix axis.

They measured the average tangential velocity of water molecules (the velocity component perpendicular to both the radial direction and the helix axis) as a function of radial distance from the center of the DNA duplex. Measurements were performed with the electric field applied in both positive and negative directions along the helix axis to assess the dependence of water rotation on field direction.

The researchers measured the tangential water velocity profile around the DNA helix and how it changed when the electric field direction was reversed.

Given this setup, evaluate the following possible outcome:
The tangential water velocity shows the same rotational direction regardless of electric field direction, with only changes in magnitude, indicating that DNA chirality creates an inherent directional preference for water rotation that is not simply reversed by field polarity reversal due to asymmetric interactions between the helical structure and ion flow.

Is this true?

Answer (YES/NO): NO